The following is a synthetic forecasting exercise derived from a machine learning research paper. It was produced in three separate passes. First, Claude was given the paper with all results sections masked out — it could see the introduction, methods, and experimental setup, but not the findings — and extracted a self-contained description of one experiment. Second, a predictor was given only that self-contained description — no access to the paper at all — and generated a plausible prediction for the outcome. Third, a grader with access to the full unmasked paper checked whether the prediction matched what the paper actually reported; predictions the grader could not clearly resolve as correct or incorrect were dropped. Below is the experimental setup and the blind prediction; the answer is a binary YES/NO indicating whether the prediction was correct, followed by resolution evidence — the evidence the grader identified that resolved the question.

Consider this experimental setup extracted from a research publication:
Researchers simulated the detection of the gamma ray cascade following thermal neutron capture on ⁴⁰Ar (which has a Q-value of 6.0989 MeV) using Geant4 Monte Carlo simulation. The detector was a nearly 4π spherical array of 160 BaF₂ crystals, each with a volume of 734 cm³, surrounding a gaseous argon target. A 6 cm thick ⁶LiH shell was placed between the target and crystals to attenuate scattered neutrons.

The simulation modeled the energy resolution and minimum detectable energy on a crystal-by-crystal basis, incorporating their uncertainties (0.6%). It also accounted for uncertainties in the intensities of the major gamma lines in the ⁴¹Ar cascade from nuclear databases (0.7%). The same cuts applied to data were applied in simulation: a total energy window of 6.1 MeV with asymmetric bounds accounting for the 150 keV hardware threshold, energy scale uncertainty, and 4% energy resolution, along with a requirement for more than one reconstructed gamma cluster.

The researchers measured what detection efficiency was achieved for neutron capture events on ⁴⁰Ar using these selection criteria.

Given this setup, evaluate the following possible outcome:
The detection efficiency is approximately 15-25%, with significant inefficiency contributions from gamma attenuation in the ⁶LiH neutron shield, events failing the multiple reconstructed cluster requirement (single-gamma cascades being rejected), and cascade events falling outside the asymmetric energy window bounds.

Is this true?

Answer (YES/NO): NO